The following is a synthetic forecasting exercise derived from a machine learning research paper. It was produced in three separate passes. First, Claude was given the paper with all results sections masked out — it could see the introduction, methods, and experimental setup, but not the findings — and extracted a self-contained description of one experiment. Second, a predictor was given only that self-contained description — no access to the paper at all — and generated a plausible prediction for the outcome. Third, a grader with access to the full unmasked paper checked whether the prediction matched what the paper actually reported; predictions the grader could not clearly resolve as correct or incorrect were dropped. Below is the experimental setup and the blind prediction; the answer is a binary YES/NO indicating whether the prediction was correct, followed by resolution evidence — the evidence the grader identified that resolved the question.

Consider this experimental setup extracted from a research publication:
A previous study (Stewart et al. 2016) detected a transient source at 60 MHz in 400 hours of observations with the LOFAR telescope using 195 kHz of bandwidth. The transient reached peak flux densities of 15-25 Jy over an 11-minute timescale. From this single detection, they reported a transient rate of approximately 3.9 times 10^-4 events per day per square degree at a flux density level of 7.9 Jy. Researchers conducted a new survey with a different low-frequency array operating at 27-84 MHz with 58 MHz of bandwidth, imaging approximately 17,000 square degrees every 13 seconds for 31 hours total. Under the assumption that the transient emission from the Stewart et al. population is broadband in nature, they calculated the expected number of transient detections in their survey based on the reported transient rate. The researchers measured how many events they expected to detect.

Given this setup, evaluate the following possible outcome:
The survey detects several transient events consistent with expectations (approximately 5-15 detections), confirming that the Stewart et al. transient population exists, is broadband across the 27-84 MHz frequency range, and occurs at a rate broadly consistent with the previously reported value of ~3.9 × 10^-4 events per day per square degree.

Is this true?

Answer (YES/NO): NO